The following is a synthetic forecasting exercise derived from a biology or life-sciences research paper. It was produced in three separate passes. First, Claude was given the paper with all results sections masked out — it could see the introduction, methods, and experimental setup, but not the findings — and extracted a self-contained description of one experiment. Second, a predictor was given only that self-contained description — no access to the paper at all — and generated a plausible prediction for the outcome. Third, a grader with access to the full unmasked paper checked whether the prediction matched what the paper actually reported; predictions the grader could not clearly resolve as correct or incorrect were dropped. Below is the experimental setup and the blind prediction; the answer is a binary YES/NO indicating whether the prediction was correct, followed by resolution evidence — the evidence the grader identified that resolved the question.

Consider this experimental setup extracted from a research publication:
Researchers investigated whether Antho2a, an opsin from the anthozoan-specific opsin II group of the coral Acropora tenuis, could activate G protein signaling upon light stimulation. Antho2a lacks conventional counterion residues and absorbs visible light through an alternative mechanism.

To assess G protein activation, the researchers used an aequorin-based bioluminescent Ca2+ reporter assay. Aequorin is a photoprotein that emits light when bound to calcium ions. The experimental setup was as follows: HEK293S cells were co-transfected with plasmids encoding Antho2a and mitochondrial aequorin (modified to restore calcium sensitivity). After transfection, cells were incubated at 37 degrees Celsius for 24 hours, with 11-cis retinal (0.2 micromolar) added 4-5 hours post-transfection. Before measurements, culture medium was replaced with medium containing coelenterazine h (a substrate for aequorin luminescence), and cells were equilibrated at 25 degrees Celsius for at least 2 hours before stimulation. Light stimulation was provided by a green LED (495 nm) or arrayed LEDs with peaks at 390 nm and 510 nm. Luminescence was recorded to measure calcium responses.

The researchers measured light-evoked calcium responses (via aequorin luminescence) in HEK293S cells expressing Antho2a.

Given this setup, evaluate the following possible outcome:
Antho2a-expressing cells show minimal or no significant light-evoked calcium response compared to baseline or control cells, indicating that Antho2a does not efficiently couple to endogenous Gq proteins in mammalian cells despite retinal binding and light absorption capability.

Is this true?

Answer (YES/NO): NO